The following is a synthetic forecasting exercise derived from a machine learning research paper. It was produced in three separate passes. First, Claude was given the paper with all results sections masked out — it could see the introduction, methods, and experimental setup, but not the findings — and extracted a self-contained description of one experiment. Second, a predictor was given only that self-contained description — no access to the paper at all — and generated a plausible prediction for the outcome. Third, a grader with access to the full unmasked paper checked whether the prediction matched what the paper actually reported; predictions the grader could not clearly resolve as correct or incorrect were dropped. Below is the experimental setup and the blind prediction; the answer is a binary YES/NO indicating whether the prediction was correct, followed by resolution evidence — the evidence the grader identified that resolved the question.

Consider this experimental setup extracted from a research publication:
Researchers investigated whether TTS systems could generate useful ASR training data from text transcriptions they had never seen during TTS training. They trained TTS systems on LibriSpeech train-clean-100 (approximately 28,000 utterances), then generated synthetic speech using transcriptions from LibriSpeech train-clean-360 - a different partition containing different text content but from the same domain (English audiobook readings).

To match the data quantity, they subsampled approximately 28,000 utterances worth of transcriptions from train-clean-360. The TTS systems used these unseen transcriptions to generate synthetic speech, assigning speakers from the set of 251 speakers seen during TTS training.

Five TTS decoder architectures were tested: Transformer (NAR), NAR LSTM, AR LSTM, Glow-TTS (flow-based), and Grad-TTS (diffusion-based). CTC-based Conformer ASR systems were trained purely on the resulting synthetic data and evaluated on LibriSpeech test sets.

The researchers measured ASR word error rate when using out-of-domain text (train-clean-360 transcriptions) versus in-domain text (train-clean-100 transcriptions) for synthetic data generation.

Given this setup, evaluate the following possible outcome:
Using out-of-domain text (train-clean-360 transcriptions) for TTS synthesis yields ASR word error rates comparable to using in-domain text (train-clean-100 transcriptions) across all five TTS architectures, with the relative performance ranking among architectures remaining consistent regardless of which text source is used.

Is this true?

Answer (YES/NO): YES